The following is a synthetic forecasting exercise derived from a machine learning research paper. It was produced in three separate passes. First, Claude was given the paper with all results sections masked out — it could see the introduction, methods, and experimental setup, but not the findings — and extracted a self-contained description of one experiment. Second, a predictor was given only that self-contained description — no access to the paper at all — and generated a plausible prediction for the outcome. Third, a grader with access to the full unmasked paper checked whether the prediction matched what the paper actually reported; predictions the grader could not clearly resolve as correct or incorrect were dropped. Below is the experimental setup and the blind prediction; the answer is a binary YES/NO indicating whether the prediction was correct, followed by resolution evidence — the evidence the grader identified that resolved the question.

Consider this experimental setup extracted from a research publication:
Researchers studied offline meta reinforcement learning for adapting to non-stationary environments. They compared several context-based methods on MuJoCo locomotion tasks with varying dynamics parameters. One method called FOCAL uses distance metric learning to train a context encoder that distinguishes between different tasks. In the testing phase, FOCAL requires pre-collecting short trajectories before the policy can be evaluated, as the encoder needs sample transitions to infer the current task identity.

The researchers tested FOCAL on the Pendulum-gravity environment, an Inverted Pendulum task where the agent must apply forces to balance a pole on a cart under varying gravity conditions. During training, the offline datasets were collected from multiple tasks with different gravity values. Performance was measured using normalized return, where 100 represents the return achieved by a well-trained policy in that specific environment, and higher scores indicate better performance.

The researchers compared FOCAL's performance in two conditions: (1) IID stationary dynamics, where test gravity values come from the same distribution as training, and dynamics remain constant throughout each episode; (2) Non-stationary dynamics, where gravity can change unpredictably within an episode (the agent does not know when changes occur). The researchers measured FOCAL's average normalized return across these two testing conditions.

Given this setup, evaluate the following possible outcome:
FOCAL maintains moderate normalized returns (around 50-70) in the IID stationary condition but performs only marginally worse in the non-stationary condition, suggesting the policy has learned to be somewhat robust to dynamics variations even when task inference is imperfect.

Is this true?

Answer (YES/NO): NO